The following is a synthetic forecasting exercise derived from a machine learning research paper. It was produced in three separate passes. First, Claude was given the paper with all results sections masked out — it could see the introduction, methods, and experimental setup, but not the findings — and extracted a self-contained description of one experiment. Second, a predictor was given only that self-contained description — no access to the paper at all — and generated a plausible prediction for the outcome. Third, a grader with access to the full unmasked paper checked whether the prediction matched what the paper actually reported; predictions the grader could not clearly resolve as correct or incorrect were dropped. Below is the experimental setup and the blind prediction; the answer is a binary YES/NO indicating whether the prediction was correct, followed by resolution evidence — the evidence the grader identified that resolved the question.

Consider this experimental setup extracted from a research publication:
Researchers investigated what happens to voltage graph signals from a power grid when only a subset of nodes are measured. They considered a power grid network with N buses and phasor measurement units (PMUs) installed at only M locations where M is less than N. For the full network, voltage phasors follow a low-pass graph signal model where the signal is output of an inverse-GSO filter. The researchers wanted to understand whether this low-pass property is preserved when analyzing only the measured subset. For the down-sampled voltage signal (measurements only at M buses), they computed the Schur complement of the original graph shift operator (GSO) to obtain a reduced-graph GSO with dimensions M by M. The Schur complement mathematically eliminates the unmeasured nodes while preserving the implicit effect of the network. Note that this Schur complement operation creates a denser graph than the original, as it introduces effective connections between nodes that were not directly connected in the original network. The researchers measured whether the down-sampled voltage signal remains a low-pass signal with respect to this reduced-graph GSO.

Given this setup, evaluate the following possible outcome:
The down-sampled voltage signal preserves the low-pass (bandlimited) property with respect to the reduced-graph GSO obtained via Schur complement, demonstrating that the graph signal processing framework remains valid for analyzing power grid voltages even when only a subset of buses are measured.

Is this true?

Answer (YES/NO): YES